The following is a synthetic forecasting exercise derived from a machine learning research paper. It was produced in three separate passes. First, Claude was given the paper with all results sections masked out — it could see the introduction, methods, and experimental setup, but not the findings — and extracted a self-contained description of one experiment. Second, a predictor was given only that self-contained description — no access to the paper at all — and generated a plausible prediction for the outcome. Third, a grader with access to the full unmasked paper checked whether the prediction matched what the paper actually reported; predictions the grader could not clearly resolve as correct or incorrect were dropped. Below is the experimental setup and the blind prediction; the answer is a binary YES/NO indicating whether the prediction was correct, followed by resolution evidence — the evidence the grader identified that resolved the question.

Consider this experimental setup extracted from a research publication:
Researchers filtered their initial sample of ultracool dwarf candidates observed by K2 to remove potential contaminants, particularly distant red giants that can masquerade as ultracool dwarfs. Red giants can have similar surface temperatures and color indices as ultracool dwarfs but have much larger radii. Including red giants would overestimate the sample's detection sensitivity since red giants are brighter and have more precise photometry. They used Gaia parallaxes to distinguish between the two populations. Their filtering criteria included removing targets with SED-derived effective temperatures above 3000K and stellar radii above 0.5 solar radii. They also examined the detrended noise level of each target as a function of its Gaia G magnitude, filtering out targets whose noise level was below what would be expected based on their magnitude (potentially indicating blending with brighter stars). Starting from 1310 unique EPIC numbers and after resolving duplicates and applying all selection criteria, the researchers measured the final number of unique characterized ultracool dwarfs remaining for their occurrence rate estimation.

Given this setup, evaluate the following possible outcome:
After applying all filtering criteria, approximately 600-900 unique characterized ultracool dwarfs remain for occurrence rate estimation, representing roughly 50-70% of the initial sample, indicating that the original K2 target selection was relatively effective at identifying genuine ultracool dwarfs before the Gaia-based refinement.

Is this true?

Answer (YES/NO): YES